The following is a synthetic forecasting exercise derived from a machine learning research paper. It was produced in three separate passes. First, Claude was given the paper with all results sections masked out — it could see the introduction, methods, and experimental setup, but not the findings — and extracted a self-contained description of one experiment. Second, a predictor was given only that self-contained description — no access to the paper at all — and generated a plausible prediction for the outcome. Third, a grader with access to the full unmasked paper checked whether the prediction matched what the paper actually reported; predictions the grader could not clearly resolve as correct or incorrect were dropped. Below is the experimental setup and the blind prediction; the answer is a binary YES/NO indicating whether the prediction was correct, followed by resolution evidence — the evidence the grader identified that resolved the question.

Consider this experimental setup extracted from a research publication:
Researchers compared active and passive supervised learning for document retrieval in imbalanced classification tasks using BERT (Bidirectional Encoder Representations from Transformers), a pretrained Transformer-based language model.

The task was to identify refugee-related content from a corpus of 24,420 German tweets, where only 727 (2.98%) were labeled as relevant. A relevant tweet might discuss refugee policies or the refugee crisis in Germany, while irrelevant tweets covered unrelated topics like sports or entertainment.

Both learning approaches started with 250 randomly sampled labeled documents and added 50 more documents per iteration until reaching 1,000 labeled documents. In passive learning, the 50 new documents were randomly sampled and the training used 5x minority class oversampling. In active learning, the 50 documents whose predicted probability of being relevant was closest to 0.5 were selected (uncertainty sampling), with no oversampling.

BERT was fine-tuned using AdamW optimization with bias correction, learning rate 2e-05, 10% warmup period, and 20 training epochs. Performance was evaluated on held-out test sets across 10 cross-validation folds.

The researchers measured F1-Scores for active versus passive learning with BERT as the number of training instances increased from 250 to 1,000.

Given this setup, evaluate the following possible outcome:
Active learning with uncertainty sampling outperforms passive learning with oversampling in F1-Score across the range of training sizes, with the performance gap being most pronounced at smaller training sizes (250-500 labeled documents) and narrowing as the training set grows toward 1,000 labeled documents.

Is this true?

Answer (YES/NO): NO